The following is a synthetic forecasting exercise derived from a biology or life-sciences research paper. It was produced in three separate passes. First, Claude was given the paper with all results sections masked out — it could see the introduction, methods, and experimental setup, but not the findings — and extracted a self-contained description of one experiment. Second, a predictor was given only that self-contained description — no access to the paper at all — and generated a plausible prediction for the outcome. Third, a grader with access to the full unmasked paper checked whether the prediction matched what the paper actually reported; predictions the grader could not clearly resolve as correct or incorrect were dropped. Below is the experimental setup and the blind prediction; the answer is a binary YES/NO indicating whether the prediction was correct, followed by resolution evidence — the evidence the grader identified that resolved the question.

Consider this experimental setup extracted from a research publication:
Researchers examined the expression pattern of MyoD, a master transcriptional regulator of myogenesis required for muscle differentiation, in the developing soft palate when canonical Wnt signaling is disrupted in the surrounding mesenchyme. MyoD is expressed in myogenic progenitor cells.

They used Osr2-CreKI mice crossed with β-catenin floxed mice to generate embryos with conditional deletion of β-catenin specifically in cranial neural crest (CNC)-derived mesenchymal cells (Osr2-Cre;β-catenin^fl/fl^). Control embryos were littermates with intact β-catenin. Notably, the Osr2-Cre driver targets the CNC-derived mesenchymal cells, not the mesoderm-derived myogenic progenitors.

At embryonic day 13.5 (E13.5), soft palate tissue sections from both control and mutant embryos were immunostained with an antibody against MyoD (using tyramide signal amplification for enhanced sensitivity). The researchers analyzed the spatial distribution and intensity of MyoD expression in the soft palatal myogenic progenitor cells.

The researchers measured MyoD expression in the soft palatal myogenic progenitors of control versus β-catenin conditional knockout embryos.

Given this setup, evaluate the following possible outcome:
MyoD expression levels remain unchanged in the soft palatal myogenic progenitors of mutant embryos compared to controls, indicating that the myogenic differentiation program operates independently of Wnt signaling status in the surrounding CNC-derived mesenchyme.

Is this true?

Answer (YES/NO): NO